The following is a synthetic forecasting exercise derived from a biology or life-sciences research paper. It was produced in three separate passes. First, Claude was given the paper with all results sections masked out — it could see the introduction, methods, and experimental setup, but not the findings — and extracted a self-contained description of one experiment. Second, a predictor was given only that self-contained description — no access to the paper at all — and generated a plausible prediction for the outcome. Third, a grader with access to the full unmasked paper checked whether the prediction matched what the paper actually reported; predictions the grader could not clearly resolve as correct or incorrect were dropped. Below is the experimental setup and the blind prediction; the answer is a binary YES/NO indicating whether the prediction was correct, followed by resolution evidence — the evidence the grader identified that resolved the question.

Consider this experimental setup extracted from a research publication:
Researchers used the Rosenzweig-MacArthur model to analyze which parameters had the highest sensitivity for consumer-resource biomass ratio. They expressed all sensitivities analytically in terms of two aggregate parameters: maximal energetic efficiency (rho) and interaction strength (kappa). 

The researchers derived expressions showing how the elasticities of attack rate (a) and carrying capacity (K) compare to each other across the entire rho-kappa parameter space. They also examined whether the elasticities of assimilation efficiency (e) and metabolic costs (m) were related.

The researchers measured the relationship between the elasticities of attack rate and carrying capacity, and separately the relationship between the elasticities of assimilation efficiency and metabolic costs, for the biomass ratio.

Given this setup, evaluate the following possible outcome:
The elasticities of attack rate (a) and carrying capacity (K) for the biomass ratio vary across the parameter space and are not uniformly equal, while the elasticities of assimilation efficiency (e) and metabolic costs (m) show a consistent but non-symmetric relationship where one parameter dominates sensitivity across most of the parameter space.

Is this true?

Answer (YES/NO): NO